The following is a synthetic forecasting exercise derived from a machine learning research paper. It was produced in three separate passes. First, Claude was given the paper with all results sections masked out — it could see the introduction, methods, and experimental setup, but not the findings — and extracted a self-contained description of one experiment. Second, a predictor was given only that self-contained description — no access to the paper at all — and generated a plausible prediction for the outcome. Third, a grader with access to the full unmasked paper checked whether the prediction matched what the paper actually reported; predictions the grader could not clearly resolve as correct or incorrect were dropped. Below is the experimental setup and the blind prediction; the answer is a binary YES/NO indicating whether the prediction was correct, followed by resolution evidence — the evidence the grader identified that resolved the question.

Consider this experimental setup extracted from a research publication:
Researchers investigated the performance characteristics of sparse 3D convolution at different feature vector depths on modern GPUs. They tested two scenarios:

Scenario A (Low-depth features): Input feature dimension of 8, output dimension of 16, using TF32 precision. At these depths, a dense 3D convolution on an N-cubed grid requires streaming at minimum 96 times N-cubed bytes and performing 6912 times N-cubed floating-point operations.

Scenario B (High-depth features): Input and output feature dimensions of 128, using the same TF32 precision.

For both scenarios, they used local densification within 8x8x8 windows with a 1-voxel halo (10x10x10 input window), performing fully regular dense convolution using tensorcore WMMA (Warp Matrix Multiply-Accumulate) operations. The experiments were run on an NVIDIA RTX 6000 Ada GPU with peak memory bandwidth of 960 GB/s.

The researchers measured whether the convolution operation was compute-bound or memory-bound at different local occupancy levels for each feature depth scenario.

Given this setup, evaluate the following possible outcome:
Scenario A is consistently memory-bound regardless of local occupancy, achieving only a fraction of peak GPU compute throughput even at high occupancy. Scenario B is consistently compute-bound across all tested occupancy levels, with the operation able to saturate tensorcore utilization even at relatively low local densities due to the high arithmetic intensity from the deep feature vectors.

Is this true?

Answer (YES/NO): NO